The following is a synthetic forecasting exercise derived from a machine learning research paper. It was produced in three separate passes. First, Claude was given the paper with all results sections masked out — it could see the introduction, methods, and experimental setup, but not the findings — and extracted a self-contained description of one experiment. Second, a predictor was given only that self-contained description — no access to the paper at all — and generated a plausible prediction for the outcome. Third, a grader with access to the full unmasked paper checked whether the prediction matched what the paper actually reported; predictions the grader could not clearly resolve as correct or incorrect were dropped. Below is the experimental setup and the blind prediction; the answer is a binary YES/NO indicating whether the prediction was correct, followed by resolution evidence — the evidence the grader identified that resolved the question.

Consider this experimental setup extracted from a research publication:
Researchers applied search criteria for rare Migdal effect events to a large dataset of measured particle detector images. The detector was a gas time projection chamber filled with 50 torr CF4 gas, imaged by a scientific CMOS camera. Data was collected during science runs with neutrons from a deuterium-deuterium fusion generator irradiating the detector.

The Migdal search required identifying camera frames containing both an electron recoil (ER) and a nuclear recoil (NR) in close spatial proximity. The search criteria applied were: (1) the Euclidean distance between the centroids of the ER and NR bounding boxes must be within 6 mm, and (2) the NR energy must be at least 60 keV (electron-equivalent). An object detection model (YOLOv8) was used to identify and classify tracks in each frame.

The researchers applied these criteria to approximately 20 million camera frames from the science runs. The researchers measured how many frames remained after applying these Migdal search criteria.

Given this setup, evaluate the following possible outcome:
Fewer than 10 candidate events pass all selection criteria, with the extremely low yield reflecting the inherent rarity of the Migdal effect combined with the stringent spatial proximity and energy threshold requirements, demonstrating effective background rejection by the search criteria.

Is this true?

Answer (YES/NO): NO